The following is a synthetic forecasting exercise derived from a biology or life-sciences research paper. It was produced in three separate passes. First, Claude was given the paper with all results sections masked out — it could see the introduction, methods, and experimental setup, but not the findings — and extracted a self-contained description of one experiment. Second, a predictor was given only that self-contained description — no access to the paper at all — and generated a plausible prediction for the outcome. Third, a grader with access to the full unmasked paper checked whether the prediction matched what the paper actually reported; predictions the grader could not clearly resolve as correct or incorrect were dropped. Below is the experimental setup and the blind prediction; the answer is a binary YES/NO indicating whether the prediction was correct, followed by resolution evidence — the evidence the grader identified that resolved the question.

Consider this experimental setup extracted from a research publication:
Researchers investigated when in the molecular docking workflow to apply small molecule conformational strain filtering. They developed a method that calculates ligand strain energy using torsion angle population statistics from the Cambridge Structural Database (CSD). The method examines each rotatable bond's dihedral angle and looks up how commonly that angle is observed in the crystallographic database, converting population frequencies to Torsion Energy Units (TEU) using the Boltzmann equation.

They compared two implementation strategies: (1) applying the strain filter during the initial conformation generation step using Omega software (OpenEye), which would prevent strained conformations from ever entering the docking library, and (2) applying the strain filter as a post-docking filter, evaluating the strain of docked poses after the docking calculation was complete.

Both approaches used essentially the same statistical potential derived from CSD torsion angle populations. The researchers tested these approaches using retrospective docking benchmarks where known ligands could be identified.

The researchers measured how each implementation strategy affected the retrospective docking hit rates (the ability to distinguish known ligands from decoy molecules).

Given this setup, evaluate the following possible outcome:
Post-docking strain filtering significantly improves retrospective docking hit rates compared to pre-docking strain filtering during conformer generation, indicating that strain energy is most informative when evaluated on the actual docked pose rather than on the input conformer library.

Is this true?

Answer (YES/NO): YES